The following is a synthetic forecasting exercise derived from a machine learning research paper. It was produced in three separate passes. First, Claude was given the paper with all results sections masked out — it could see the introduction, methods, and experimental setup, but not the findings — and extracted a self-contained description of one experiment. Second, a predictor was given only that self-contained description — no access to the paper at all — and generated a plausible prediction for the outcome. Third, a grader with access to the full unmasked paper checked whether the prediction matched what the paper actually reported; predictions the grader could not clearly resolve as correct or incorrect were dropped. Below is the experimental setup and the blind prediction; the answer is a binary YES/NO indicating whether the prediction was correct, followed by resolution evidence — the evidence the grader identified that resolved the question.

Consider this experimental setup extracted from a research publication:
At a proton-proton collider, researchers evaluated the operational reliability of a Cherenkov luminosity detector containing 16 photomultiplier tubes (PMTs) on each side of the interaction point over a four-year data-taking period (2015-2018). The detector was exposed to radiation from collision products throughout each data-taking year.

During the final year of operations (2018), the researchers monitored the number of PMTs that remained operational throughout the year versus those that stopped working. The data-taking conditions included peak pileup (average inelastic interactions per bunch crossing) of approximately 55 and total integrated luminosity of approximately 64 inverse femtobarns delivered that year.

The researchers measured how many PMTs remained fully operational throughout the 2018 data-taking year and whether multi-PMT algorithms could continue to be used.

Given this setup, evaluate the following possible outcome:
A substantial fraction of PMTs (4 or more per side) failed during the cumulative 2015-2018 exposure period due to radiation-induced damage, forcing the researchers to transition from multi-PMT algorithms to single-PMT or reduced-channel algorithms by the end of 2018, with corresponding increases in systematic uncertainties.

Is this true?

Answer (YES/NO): YES